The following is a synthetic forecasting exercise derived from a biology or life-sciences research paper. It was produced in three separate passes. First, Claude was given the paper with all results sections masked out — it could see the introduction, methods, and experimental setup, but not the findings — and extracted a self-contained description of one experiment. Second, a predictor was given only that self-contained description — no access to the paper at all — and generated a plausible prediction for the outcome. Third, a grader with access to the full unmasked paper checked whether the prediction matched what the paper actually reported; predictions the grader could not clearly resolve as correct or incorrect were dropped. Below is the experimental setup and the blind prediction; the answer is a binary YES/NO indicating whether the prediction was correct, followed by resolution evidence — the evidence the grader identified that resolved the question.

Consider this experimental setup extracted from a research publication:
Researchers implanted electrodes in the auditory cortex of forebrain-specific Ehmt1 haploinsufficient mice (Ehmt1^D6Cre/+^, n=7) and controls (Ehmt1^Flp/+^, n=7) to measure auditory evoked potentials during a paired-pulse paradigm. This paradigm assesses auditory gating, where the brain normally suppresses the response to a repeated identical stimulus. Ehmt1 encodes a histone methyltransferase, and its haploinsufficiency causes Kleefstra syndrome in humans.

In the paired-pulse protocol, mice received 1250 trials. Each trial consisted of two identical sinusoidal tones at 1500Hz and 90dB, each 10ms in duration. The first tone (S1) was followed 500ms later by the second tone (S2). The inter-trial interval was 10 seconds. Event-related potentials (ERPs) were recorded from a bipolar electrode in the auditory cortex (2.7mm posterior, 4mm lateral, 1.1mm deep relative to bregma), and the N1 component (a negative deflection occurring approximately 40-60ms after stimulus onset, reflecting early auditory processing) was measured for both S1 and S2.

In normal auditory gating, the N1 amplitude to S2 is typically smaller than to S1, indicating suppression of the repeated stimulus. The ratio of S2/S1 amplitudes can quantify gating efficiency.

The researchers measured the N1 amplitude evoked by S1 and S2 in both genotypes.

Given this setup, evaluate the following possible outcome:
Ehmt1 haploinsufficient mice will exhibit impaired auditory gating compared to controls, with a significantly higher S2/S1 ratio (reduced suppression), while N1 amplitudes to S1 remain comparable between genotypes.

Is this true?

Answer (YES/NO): NO